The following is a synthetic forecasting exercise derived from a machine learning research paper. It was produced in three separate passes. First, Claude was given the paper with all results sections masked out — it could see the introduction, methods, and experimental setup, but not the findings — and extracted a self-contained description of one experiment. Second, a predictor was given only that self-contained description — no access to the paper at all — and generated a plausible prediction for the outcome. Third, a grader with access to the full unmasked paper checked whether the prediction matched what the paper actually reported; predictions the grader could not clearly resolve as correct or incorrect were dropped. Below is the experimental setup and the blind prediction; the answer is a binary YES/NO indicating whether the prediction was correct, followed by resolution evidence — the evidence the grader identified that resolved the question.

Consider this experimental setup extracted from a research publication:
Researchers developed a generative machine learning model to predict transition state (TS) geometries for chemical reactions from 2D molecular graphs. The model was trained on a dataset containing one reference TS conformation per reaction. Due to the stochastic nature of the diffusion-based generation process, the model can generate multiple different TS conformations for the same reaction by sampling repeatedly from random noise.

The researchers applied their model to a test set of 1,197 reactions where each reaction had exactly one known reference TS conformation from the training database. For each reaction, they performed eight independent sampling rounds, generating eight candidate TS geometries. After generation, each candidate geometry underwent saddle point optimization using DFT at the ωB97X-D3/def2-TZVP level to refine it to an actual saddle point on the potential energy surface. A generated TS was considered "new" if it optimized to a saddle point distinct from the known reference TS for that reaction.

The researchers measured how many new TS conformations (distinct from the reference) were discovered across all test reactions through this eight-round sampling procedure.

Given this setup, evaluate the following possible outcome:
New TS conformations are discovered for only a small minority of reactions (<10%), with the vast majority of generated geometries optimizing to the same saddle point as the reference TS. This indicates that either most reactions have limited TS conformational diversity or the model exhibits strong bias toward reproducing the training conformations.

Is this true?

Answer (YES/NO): NO